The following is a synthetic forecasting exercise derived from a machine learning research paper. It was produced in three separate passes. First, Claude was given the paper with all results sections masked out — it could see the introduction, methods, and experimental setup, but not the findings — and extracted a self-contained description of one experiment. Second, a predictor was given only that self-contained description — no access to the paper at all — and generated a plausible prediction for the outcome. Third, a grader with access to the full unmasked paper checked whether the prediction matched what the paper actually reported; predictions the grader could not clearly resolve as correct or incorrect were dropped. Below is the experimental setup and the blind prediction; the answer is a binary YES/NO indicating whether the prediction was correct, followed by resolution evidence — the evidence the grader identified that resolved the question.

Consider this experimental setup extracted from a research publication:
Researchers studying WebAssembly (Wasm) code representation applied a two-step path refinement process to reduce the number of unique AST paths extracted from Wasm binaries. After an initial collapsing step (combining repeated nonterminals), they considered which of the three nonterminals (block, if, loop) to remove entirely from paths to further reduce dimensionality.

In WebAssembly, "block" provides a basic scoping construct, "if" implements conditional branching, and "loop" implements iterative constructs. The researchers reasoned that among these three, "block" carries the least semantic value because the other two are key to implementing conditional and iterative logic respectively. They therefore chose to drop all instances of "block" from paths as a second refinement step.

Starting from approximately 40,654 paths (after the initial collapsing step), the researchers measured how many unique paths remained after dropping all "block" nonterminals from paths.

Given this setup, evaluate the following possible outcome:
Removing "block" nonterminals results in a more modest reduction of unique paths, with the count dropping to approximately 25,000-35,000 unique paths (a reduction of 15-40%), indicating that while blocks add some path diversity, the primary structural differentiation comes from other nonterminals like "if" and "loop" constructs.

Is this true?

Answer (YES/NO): NO